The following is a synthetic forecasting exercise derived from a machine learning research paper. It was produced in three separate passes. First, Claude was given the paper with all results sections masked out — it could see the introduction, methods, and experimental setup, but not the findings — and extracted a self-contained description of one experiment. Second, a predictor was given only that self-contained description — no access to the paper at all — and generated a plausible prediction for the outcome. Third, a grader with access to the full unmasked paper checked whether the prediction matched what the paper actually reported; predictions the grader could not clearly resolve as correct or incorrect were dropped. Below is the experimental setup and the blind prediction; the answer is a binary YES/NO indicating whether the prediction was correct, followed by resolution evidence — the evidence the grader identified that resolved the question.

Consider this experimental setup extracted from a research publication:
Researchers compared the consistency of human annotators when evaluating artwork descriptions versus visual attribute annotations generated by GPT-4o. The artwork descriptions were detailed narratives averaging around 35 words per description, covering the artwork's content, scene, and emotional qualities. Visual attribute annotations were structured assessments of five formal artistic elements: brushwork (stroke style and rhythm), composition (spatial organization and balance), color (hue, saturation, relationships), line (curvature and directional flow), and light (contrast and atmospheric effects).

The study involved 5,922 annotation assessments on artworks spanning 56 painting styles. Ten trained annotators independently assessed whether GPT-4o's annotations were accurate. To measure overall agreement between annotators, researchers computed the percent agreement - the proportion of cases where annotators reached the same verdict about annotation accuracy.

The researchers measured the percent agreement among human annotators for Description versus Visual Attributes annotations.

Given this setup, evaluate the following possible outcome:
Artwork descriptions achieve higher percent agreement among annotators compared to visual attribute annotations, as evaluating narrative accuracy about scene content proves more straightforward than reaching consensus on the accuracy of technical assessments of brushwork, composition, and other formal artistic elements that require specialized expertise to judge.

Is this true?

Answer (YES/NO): NO